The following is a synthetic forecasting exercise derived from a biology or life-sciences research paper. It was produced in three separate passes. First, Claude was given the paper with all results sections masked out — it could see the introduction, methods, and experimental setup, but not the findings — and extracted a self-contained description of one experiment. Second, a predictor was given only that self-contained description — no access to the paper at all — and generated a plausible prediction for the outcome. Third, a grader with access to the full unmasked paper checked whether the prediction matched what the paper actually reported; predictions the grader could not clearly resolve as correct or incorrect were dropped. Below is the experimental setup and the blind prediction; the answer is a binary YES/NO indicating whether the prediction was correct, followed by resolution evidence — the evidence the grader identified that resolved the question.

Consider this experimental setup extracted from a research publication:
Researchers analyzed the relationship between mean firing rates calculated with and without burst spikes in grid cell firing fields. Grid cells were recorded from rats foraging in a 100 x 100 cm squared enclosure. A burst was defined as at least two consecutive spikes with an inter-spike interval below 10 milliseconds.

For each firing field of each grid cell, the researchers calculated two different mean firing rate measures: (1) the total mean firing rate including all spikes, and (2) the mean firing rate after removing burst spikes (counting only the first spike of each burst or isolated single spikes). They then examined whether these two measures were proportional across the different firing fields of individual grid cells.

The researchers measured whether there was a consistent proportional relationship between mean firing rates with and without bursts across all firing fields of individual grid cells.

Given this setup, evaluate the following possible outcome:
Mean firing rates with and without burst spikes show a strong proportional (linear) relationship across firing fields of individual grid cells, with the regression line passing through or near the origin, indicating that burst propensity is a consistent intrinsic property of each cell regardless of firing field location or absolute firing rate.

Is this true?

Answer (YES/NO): NO